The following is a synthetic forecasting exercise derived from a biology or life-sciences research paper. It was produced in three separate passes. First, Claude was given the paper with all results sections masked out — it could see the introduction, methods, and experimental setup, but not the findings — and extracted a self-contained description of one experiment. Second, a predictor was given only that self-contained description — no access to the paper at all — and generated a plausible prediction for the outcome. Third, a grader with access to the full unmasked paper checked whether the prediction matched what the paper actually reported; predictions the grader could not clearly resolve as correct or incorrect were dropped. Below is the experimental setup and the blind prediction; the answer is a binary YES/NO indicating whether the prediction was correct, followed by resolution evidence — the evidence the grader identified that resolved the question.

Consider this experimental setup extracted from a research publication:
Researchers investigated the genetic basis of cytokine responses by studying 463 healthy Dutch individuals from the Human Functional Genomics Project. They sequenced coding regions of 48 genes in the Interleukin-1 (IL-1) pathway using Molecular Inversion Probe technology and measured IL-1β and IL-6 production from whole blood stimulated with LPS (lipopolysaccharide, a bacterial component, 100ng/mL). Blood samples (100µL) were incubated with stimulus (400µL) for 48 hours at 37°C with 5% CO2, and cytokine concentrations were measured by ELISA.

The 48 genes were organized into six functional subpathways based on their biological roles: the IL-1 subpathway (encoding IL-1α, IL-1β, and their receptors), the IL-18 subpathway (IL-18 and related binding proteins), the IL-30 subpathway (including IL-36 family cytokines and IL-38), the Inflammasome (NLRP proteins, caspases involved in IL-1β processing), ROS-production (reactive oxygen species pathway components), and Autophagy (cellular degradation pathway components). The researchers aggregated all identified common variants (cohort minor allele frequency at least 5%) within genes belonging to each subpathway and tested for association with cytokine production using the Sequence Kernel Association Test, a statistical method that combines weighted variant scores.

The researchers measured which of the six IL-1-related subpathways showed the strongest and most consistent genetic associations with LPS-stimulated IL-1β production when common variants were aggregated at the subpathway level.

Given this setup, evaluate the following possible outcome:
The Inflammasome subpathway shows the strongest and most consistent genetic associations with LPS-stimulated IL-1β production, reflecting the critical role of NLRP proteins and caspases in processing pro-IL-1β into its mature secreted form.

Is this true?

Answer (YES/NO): NO